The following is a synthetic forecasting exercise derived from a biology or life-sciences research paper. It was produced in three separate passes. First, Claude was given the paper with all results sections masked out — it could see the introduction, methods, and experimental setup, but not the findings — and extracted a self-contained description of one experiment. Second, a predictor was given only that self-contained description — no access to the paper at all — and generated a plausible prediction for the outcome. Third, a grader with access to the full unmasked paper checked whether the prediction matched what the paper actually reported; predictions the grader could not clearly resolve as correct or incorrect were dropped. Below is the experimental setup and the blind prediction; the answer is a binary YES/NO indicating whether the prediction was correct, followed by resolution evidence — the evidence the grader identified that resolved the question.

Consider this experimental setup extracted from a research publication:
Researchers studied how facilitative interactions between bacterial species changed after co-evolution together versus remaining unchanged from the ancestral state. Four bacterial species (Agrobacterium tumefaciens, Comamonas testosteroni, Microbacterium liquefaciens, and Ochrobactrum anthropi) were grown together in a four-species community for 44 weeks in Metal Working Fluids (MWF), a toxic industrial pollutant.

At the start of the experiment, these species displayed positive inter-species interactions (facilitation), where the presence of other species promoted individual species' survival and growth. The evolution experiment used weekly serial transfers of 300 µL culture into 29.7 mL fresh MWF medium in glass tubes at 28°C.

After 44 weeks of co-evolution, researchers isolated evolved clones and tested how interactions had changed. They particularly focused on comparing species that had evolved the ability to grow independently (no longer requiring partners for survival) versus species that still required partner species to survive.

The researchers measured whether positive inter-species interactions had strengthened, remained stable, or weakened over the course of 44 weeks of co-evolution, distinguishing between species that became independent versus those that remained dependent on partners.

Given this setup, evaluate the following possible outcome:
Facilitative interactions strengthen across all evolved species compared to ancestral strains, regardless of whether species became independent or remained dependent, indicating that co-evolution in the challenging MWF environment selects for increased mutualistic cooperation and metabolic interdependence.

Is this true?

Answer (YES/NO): NO